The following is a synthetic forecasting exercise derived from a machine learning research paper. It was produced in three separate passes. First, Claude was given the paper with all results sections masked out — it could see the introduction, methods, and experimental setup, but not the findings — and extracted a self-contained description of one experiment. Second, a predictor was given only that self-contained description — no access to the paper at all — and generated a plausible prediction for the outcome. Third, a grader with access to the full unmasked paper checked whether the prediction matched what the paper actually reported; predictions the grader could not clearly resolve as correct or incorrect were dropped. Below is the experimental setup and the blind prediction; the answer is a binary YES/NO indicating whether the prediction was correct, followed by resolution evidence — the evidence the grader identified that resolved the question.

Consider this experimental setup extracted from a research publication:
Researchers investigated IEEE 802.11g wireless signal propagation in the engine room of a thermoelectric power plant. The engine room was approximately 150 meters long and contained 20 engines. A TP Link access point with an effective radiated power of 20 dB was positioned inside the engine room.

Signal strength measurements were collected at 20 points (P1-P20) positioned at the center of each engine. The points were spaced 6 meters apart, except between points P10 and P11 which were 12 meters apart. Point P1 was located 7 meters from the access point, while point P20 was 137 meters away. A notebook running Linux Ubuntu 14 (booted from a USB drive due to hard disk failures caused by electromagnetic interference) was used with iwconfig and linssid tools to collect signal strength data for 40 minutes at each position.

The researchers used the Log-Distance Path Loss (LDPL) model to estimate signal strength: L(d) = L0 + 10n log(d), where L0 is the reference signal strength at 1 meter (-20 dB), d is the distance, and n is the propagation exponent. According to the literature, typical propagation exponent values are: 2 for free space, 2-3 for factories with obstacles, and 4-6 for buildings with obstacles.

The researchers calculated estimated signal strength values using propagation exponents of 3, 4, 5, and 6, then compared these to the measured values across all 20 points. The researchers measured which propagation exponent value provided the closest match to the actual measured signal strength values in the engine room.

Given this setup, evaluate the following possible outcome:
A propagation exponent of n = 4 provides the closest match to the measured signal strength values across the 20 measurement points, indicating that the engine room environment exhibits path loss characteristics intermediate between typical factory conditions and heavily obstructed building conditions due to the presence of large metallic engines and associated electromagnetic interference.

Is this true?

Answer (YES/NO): YES